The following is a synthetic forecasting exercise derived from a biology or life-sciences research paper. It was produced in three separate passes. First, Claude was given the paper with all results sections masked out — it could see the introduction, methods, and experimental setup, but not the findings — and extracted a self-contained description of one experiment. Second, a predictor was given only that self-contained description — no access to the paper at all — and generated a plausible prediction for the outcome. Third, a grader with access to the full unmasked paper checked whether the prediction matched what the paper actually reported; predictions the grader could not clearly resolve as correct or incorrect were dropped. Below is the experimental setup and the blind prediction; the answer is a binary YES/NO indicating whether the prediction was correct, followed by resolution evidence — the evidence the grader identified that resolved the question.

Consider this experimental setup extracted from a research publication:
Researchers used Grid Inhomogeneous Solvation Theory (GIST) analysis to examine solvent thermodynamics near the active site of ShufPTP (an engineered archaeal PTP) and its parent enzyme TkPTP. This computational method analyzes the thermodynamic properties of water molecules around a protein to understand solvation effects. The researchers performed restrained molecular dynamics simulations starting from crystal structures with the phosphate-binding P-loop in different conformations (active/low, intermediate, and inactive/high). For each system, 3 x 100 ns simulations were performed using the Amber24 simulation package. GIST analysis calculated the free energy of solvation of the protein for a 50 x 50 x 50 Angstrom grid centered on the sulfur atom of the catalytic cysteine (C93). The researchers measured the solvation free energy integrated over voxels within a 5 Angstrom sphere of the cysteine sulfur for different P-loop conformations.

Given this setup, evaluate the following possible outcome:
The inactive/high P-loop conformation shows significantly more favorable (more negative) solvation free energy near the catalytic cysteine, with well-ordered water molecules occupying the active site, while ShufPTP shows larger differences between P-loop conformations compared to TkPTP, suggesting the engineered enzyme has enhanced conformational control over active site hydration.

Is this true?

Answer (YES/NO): NO